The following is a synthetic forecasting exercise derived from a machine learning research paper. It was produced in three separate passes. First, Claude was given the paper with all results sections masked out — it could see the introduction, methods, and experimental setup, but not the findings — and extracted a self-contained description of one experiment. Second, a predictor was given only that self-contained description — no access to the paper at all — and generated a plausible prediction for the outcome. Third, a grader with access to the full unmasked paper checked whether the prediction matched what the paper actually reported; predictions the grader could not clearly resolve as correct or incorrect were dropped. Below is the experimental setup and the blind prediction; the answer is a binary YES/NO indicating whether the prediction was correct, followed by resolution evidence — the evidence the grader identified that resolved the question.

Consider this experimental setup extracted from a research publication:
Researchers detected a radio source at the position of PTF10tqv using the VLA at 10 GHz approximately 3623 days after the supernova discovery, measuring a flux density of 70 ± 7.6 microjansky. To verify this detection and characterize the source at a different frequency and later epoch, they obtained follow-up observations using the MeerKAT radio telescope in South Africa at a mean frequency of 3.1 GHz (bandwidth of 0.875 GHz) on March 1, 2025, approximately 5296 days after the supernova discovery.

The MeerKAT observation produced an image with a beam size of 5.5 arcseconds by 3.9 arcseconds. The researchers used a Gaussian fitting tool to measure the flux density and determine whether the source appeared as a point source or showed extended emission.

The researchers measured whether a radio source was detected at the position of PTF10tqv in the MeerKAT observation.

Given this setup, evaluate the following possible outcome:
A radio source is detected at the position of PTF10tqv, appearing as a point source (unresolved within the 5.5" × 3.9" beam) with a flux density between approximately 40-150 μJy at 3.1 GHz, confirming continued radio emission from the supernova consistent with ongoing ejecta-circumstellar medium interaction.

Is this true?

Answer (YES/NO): YES